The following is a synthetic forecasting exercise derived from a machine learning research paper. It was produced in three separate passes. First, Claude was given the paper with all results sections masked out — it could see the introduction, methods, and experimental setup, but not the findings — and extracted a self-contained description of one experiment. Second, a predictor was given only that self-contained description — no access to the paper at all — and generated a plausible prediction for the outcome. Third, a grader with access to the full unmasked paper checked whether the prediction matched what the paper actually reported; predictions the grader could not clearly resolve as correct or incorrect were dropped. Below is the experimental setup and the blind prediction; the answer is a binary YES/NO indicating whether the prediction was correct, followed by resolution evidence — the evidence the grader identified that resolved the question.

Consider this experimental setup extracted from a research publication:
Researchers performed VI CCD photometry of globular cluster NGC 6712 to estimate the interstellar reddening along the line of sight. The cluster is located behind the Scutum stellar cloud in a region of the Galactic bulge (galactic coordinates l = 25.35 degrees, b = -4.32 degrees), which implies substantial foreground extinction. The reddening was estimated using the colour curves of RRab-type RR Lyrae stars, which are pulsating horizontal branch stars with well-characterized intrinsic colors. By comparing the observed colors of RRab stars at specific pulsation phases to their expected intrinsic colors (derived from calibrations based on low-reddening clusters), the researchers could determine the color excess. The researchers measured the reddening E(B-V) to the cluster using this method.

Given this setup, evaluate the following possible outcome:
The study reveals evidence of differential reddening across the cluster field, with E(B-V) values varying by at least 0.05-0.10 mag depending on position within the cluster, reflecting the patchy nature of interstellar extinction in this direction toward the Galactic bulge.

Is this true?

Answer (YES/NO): NO